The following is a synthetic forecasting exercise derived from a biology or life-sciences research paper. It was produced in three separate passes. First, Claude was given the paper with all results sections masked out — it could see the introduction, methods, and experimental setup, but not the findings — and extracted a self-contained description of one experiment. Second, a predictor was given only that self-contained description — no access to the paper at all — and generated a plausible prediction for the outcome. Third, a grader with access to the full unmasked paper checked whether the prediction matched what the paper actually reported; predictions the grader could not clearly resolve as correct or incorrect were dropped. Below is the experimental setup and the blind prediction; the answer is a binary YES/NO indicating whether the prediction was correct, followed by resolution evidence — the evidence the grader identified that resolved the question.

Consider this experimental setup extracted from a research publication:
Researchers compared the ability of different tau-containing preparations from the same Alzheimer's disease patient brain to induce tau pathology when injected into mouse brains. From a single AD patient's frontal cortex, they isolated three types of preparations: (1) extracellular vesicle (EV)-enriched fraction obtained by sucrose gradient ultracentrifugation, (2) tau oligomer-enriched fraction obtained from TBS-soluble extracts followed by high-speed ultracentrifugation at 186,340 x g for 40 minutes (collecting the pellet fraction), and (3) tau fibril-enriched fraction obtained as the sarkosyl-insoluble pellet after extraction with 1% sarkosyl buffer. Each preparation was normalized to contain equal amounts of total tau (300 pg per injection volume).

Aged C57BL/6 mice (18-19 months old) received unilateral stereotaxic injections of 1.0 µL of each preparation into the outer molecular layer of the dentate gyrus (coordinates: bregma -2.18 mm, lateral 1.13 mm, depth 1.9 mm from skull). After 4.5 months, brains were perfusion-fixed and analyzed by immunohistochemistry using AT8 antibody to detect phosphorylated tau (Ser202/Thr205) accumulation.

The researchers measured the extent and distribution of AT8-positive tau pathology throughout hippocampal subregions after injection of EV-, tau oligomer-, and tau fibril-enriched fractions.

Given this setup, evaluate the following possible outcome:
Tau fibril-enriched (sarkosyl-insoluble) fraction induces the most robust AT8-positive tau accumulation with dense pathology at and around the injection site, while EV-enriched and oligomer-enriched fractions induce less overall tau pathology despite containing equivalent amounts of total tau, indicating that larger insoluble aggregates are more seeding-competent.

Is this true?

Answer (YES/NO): NO